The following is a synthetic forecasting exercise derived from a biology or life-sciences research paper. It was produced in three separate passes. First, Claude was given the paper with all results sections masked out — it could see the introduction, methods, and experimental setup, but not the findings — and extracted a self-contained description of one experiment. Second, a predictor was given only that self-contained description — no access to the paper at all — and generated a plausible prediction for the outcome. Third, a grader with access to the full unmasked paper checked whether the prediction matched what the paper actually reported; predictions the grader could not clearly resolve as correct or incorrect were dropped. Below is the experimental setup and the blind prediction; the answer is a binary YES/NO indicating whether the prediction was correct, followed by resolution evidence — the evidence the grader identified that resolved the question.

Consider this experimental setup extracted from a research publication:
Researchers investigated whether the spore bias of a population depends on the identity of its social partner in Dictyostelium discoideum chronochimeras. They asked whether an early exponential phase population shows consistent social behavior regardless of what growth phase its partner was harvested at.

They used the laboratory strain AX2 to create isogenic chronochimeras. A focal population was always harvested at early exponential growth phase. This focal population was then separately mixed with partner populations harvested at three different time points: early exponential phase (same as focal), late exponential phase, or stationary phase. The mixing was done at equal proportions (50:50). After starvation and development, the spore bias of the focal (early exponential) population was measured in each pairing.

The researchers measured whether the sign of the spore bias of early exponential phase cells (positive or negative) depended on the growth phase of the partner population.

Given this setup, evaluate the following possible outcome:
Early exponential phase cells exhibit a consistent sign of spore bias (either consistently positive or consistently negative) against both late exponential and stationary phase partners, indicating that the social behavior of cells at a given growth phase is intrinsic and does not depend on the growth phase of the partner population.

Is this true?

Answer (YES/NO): NO